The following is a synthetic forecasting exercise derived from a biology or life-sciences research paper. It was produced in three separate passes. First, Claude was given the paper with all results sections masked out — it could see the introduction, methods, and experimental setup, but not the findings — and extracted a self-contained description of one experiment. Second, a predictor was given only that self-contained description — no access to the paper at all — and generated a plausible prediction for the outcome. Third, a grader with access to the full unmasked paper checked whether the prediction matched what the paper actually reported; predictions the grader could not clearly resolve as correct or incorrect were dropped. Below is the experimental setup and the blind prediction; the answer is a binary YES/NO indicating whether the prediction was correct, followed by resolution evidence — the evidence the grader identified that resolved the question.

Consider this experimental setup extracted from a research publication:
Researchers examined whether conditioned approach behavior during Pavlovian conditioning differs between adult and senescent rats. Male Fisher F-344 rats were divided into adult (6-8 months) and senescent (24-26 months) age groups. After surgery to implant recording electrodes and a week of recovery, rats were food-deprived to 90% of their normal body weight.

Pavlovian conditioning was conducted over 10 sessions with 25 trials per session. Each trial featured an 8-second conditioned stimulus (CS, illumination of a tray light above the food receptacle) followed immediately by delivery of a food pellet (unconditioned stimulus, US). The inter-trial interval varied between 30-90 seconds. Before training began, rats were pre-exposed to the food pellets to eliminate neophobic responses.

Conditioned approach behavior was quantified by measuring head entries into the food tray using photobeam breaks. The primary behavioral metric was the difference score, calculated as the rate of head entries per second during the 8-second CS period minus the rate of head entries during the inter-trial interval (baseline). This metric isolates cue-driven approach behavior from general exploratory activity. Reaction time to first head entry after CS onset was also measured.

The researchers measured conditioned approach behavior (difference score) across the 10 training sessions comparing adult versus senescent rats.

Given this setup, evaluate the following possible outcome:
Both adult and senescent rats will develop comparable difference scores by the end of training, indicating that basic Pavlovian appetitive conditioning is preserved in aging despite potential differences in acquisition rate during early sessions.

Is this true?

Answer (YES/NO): YES